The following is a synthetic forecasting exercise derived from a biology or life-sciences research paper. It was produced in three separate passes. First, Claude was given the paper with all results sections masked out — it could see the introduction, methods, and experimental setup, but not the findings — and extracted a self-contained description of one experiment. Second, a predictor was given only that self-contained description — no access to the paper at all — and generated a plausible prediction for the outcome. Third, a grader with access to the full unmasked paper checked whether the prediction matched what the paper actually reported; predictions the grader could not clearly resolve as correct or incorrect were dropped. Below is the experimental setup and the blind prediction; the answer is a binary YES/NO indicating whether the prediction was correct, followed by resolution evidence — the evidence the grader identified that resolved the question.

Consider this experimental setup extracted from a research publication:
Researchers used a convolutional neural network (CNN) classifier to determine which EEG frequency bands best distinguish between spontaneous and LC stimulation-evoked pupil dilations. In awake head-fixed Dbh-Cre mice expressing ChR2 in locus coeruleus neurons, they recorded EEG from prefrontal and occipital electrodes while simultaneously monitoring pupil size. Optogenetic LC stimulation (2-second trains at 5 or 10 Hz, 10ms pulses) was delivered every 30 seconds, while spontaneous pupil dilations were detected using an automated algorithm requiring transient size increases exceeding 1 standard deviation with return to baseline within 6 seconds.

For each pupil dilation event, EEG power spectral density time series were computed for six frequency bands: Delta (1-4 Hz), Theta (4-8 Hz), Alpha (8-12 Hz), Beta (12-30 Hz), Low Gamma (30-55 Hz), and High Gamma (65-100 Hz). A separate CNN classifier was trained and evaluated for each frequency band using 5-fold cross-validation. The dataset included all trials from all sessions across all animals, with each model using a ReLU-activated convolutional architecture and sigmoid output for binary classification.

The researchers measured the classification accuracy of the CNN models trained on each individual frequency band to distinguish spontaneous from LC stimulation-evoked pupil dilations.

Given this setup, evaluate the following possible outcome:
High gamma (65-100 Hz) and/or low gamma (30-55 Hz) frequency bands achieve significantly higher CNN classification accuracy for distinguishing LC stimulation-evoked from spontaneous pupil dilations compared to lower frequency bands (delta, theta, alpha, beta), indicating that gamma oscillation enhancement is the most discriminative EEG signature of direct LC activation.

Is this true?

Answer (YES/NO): YES